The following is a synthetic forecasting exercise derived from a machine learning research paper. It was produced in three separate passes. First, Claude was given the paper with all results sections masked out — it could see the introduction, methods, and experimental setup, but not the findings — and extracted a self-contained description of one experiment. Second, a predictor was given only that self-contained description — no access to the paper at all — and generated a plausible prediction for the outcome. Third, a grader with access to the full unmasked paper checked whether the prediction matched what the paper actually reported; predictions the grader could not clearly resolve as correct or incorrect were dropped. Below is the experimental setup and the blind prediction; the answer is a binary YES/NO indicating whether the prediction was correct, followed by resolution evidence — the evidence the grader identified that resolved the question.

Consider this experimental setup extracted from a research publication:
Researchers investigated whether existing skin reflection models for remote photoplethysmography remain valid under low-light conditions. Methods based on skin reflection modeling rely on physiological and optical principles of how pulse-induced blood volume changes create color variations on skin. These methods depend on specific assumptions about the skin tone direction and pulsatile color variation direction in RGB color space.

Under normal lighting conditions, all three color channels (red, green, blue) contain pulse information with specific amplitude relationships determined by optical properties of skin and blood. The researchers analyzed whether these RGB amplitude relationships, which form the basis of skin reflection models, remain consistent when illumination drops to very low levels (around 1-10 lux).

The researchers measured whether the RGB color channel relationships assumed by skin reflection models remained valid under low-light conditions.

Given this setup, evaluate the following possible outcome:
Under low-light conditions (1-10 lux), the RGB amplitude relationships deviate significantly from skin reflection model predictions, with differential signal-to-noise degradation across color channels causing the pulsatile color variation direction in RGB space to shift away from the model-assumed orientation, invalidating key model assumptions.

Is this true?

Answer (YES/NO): YES